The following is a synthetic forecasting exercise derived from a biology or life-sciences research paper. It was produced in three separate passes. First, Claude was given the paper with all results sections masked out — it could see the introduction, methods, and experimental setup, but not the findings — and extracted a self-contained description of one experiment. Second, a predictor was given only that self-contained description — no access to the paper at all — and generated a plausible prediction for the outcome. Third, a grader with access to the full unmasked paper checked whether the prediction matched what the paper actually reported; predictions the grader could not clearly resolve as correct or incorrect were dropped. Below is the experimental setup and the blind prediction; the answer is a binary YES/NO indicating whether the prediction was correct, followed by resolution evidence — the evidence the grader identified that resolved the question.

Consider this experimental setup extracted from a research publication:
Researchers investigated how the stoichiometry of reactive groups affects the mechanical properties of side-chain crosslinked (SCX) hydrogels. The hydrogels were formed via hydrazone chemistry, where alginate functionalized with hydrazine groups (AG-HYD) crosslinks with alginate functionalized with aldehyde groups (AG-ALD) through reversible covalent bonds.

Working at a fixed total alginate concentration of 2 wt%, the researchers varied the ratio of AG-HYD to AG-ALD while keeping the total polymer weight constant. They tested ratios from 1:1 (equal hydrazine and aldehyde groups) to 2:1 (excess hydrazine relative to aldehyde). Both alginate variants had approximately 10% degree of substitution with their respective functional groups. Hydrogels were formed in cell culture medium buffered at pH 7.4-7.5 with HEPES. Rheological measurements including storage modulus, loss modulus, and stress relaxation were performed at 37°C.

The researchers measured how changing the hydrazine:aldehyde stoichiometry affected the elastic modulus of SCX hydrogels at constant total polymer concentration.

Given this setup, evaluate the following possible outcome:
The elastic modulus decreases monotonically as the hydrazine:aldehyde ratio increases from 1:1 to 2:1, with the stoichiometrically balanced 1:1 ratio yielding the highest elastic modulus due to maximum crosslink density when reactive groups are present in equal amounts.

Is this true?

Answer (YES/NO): YES